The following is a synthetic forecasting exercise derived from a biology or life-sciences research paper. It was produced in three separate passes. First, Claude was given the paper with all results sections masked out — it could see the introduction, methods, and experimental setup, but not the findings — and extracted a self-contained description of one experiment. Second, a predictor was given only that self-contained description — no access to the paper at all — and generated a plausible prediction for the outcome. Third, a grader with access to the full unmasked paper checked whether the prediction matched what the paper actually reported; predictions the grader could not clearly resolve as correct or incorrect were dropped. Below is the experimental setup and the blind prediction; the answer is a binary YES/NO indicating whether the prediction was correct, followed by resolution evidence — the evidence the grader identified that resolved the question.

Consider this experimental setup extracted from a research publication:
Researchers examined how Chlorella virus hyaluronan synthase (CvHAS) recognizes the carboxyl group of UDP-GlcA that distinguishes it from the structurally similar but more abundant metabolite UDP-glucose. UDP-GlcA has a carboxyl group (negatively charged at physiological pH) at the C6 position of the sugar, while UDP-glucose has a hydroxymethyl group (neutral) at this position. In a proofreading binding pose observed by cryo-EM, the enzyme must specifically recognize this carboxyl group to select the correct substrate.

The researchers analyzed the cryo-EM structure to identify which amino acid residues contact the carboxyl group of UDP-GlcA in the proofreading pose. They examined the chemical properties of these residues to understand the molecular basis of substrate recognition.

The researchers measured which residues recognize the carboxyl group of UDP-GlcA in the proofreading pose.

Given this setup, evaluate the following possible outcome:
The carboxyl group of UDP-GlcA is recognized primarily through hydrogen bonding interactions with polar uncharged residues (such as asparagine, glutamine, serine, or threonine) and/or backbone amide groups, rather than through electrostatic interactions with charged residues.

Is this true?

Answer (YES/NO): NO